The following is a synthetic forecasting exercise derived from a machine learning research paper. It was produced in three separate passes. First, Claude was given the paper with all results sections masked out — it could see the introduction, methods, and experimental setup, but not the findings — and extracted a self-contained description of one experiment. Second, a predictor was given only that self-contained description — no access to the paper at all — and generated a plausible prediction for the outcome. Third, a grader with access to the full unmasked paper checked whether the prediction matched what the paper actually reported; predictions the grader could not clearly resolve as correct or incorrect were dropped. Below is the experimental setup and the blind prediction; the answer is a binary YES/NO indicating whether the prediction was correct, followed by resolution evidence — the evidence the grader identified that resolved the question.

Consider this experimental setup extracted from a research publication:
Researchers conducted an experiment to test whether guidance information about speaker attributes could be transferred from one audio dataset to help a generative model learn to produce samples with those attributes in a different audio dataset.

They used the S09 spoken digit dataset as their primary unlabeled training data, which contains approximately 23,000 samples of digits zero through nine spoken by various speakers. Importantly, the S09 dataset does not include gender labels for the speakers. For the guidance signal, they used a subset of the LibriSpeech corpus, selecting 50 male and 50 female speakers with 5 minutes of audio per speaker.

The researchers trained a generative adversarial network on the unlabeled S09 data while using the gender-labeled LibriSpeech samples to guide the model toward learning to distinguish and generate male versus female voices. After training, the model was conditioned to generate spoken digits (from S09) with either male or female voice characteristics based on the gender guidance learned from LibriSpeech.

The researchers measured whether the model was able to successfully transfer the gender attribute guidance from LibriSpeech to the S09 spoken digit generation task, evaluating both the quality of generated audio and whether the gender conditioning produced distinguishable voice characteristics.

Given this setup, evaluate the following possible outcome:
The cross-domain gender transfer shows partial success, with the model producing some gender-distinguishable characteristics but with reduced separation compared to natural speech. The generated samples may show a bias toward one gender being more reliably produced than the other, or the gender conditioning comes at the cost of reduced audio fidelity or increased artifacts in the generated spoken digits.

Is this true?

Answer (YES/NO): NO